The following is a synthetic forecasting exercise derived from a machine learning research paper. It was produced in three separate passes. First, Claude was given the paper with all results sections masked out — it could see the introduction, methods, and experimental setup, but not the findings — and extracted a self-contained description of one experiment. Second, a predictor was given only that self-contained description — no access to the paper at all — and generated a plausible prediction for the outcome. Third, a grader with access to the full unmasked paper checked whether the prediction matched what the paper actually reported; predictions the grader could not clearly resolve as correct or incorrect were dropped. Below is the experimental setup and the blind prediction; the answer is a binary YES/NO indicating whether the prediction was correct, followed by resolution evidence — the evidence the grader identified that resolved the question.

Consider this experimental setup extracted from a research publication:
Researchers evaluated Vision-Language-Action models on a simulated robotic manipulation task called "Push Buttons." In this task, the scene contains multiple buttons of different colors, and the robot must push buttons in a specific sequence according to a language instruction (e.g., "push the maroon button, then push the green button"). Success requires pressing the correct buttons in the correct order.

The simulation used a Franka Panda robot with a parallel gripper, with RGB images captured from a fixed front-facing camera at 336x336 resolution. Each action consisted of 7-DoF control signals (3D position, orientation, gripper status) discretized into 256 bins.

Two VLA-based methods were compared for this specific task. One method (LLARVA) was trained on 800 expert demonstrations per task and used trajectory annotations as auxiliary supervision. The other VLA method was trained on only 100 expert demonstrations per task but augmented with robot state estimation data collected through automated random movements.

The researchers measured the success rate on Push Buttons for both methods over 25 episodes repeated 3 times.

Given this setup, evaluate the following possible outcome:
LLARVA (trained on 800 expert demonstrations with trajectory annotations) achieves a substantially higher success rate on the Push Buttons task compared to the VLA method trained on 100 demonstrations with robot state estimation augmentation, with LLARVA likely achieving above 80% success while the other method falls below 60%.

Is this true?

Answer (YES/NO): NO